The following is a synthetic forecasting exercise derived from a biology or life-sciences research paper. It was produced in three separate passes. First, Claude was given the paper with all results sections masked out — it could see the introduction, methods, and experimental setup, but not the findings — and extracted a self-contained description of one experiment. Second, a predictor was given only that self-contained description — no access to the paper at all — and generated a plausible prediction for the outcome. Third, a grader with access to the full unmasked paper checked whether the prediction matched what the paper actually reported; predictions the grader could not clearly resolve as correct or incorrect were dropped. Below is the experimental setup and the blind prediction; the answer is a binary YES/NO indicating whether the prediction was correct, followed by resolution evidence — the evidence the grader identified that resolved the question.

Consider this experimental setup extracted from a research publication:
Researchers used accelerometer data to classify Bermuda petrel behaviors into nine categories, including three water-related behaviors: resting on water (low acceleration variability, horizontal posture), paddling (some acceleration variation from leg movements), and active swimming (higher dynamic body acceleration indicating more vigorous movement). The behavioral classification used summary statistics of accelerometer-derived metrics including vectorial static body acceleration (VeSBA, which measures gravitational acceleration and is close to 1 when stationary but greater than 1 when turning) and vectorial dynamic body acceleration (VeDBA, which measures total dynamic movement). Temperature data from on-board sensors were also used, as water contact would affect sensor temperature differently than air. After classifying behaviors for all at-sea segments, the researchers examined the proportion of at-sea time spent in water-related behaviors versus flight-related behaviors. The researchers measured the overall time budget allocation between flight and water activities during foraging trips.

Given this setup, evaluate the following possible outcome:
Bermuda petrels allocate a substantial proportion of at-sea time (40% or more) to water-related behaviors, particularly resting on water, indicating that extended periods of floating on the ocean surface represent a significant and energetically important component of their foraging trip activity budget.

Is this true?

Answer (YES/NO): NO